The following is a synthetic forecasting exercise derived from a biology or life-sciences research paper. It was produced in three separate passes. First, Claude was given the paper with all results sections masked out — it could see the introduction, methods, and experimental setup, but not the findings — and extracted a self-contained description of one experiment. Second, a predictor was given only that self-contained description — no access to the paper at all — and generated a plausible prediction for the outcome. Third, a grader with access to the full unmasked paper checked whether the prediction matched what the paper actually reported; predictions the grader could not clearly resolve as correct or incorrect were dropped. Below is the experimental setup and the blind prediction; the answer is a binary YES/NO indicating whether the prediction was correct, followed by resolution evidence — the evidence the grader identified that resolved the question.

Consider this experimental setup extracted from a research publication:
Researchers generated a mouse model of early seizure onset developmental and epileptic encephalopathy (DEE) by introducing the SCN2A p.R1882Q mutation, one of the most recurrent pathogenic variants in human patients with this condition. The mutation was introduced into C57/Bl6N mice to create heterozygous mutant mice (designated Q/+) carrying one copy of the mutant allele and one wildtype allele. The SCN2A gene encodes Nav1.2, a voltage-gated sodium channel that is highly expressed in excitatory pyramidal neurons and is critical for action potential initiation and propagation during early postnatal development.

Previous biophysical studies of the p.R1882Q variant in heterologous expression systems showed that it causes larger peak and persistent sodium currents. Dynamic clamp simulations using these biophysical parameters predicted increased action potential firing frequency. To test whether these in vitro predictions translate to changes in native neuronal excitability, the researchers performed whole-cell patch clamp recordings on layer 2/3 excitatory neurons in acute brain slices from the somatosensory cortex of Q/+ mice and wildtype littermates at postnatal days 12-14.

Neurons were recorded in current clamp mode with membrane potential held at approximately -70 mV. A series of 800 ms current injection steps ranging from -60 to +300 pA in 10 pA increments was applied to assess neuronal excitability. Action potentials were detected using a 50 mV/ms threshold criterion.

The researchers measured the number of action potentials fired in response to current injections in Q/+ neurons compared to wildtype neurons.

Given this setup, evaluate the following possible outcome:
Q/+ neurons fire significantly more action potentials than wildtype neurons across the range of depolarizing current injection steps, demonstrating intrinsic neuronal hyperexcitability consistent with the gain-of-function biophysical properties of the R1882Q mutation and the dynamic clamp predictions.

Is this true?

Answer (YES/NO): YES